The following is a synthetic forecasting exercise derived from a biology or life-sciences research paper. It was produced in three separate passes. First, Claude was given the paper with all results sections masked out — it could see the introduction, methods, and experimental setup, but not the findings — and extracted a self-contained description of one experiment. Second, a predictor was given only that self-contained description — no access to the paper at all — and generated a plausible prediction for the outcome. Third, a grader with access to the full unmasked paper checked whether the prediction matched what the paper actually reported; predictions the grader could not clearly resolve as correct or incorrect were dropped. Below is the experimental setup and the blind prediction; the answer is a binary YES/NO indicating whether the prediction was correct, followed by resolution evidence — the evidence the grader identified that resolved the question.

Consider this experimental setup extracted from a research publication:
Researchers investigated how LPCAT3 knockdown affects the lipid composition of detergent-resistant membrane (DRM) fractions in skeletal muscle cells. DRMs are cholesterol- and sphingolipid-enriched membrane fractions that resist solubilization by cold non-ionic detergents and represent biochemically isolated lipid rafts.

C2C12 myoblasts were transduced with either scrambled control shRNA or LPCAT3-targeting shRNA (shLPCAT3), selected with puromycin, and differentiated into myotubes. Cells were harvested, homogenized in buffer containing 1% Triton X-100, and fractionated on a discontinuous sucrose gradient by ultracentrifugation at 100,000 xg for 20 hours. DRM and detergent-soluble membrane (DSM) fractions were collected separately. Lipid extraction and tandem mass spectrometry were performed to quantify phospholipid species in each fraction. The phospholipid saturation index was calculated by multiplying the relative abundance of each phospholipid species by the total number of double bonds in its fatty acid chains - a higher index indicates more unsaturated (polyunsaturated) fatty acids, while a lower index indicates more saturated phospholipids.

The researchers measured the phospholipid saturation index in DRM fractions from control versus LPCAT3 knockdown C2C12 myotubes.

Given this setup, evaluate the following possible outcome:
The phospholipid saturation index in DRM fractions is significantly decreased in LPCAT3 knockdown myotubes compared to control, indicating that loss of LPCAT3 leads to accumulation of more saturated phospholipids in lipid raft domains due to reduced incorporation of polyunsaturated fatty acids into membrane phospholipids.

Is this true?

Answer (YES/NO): NO